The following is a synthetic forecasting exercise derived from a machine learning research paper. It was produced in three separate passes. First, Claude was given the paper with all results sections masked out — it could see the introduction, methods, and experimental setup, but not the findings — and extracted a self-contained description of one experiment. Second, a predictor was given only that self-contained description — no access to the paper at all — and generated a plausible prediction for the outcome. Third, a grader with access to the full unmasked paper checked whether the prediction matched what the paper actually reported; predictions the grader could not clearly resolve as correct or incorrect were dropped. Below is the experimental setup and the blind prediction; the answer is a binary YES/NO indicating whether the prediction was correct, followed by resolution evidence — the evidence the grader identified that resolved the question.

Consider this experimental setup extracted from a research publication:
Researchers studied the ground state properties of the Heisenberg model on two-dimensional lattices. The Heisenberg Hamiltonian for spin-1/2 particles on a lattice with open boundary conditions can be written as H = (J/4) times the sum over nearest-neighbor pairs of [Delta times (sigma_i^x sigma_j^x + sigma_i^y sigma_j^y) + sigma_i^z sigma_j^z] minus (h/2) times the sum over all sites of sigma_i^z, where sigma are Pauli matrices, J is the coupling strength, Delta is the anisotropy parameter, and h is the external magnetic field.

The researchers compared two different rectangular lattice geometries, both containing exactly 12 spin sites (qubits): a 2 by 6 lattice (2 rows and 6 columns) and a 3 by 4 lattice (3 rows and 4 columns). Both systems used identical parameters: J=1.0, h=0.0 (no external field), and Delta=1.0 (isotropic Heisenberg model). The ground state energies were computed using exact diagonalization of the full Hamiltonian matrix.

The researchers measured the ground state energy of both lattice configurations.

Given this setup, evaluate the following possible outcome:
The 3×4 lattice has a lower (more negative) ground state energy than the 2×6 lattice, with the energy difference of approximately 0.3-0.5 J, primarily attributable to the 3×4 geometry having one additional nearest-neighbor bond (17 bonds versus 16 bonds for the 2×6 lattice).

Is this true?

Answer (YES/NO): NO